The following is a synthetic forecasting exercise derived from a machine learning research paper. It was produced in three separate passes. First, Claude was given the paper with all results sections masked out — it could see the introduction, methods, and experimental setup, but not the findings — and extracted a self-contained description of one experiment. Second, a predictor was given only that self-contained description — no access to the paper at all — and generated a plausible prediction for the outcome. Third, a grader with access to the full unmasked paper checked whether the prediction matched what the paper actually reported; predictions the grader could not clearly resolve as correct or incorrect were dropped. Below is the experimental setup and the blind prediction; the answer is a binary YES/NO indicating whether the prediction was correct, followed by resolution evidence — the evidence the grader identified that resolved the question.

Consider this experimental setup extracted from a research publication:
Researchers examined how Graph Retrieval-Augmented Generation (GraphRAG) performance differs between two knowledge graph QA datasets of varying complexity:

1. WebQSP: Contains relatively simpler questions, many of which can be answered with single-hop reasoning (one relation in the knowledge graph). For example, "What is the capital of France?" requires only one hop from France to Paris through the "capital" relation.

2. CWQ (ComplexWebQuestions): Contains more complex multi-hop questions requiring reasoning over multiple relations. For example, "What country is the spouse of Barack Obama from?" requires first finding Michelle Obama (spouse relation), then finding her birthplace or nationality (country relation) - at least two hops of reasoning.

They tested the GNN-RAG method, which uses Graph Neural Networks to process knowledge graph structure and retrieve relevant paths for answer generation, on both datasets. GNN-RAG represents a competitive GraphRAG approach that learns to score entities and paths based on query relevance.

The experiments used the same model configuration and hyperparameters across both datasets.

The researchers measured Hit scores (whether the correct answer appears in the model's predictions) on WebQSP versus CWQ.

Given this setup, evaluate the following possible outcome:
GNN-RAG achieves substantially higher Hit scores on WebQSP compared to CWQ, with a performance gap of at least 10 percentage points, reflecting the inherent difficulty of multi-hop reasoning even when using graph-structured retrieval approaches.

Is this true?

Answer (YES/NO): YES